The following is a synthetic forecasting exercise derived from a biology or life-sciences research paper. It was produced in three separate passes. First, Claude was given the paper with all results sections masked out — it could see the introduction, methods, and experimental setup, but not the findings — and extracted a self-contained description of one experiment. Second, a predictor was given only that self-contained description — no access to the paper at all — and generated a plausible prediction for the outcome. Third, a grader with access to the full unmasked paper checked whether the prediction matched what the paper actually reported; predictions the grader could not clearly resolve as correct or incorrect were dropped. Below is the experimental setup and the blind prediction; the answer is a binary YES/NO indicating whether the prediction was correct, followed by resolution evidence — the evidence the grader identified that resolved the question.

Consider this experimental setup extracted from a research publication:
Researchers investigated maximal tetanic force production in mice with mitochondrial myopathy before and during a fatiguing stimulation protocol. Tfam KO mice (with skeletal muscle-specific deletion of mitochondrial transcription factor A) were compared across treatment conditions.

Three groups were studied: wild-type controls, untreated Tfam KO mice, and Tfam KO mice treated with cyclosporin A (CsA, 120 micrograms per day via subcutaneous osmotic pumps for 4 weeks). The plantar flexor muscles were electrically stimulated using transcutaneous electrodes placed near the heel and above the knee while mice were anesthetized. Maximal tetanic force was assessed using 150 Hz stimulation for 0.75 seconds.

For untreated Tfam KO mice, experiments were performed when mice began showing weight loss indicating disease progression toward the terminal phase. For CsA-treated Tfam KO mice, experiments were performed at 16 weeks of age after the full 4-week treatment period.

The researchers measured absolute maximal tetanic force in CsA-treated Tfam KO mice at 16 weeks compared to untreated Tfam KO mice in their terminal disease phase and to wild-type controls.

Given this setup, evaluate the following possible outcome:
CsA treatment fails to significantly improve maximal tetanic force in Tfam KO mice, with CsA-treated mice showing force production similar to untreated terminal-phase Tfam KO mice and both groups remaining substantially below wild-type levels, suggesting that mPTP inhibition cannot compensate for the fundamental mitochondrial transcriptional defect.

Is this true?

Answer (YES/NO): NO